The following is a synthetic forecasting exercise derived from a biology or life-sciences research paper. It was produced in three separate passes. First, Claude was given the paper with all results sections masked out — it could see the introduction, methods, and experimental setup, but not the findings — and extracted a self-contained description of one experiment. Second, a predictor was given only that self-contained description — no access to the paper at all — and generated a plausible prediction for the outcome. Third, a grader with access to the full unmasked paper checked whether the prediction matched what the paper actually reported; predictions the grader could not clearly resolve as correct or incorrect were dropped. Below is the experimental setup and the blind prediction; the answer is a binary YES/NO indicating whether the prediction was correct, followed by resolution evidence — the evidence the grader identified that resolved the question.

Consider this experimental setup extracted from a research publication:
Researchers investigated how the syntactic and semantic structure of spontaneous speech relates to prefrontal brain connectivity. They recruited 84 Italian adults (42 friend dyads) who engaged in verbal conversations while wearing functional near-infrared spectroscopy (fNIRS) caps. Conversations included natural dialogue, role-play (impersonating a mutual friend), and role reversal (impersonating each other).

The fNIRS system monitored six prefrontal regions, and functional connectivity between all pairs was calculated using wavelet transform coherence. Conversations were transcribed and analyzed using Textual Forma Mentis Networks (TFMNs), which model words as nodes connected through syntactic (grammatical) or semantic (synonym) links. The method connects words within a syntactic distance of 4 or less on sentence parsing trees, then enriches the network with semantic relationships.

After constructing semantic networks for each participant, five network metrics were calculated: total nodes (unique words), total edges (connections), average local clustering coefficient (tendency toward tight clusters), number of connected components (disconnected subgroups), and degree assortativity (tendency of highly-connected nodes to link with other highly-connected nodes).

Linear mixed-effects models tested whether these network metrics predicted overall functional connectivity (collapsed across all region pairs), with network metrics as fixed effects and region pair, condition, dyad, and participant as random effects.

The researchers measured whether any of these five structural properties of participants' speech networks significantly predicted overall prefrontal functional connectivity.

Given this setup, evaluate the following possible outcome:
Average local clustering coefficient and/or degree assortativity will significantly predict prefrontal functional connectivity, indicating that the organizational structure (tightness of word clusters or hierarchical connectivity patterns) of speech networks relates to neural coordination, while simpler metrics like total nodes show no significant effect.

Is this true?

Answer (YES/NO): NO